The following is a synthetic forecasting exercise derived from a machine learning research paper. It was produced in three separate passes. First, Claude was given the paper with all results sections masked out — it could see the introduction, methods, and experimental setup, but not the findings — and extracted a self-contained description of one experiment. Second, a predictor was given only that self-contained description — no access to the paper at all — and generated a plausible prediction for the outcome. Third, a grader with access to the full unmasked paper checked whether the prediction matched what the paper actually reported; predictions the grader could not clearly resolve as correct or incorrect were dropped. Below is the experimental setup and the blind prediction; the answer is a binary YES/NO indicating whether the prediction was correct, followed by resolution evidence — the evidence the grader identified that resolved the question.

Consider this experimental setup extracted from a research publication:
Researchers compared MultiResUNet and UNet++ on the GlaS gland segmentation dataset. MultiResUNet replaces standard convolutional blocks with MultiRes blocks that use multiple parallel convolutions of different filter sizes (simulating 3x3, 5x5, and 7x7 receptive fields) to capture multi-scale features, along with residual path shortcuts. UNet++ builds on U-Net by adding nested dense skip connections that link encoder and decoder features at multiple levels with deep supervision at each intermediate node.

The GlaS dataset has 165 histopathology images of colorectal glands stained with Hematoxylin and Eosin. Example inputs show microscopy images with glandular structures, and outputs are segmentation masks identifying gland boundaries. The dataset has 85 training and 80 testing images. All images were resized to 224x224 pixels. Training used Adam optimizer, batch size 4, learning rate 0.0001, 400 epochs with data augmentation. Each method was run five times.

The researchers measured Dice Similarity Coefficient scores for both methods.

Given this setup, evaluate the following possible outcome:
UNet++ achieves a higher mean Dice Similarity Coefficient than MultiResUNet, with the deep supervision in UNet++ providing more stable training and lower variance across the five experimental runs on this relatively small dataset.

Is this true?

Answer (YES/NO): YES